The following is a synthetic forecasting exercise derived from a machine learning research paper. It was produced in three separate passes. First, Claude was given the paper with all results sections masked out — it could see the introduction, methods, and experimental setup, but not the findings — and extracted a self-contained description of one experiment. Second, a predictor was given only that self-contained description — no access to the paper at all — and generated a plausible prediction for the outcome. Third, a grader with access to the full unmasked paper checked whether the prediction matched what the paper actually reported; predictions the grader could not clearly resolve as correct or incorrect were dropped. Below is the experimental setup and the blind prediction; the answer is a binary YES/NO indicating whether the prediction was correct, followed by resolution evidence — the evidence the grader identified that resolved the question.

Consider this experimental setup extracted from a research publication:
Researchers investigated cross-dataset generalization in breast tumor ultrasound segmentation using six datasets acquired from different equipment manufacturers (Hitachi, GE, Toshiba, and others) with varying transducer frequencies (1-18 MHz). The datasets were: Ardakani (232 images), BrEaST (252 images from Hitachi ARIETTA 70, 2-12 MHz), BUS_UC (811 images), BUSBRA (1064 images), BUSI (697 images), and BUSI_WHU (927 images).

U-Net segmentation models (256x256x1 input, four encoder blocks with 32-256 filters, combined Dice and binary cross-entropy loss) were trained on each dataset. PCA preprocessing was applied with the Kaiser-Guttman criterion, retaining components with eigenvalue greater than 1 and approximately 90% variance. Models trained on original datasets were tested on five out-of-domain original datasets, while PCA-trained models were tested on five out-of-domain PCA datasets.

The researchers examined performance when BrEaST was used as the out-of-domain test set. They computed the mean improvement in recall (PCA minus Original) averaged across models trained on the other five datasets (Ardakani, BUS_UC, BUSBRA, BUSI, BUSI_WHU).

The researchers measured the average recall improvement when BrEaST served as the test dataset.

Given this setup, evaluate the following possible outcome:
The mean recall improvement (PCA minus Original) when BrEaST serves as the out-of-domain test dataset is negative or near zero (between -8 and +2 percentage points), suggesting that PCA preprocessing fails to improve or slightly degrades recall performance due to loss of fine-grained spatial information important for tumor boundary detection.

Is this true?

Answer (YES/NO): YES